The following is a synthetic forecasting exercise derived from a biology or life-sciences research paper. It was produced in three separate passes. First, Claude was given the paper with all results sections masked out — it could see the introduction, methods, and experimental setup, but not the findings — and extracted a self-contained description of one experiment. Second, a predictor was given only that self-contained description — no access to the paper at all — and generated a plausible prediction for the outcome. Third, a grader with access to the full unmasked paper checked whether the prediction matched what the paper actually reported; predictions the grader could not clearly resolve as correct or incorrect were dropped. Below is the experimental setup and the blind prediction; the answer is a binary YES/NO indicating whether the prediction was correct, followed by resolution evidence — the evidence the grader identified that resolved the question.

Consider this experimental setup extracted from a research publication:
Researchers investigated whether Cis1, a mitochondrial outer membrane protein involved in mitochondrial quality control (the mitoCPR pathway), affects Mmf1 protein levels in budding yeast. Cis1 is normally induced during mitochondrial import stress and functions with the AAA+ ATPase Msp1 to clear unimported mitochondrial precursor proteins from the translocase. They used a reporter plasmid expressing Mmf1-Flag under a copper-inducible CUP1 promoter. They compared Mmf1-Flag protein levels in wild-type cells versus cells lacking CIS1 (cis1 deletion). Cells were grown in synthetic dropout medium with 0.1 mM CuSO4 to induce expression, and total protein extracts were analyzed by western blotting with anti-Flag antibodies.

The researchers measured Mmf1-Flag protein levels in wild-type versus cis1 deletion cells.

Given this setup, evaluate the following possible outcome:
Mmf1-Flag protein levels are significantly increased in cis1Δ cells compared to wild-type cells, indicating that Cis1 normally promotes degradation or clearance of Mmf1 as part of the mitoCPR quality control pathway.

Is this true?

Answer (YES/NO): NO